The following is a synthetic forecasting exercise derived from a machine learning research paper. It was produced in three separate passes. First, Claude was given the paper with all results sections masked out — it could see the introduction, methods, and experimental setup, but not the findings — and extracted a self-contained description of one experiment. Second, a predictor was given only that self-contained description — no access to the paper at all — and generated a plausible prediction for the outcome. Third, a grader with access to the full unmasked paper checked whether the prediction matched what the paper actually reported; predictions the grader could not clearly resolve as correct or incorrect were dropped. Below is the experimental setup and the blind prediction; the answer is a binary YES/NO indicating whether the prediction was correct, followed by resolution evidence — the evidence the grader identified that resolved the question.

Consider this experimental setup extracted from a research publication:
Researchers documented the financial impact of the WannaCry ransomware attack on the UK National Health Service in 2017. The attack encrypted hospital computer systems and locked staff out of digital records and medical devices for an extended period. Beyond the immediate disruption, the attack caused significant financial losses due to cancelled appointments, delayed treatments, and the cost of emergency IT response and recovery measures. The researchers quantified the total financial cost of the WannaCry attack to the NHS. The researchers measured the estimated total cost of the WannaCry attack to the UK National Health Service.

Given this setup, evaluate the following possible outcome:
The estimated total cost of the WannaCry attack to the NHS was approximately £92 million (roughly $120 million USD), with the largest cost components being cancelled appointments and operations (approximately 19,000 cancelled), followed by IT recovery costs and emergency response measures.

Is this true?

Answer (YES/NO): NO